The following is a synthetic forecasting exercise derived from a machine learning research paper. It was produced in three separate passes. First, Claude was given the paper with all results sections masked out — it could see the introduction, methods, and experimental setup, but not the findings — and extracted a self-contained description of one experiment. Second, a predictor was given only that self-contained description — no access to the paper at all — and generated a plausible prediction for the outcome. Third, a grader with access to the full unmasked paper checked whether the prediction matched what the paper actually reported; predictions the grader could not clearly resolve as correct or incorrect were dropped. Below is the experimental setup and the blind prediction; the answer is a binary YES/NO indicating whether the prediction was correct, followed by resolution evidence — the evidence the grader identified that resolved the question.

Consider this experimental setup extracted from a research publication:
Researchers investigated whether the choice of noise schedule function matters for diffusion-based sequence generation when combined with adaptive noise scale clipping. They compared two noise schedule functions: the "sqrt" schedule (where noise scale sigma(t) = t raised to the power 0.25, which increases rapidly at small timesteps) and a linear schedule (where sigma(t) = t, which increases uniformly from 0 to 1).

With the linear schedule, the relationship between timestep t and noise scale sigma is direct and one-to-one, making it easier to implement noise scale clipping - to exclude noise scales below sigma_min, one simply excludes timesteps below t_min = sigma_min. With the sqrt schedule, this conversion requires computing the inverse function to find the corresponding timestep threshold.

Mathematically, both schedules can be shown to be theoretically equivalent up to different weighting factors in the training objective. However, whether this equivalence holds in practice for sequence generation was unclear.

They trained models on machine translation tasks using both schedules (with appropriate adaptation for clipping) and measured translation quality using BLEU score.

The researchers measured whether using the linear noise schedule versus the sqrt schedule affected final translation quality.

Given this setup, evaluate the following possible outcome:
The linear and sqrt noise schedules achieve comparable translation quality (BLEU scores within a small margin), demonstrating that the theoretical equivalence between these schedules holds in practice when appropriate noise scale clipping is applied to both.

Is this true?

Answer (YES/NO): YES